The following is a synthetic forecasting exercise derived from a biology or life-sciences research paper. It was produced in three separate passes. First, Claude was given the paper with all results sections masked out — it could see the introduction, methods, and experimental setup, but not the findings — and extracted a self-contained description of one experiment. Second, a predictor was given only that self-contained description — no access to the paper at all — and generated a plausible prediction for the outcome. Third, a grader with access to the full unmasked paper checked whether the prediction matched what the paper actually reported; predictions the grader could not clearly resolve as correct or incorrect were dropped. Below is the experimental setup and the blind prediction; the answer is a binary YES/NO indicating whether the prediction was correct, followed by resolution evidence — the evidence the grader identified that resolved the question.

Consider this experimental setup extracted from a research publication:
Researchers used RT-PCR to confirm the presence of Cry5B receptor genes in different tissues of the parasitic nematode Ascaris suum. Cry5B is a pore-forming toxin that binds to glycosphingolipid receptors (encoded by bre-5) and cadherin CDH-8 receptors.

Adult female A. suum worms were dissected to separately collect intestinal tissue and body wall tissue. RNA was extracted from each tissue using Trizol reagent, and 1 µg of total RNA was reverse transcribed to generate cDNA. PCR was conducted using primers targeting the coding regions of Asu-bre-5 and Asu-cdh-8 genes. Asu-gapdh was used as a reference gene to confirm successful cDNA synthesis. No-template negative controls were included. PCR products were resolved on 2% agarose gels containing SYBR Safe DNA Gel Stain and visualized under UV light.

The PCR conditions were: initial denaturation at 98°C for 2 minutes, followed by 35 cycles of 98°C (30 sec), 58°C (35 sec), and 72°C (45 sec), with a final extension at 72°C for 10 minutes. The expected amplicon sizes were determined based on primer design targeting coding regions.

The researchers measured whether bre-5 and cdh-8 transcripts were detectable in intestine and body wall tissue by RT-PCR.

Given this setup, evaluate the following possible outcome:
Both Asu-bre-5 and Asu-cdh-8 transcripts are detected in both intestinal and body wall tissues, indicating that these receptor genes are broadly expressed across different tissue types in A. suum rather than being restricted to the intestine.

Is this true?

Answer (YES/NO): YES